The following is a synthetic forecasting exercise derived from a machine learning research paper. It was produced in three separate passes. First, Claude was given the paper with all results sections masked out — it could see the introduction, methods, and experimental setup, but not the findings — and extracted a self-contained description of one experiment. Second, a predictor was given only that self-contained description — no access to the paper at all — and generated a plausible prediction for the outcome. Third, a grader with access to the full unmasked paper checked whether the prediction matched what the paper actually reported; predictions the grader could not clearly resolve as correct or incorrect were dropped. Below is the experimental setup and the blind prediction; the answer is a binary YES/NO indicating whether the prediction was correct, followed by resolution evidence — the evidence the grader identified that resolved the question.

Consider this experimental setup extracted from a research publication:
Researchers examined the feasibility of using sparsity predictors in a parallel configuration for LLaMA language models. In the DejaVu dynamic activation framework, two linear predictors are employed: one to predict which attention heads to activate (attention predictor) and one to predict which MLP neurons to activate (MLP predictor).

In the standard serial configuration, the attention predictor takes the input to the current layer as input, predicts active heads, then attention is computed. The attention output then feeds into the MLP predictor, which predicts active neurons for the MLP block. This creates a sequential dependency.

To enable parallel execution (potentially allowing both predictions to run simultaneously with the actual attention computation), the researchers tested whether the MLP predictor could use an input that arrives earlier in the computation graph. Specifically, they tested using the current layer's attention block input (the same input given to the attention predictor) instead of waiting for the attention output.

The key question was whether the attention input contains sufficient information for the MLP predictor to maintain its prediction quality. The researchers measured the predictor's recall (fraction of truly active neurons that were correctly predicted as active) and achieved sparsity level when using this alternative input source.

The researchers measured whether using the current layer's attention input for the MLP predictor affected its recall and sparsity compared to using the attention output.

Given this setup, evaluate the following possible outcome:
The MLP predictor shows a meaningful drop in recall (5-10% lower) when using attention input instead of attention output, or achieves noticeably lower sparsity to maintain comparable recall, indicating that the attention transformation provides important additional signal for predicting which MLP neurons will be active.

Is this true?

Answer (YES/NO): NO